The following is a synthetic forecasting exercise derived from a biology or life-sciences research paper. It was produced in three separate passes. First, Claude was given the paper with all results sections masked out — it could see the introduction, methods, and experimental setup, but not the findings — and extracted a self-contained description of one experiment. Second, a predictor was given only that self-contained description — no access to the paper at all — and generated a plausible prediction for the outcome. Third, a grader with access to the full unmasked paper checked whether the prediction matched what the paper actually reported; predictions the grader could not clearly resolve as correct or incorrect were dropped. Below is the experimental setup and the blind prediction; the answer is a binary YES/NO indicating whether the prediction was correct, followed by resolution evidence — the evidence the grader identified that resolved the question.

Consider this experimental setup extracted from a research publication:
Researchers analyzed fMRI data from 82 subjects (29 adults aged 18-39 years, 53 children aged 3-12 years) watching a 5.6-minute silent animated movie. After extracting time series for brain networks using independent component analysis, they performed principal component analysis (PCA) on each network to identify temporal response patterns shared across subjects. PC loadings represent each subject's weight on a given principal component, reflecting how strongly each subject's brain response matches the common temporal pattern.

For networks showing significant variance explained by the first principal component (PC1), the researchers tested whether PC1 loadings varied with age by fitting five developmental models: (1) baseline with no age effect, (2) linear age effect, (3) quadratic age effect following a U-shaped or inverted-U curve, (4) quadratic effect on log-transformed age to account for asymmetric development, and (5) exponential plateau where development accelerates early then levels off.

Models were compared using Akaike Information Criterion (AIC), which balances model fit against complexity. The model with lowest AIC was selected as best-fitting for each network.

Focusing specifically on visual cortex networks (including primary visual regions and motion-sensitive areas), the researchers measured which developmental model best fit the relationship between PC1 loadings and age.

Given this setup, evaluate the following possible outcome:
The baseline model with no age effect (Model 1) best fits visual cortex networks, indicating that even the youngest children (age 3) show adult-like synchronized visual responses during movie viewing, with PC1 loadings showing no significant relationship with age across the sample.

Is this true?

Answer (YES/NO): NO